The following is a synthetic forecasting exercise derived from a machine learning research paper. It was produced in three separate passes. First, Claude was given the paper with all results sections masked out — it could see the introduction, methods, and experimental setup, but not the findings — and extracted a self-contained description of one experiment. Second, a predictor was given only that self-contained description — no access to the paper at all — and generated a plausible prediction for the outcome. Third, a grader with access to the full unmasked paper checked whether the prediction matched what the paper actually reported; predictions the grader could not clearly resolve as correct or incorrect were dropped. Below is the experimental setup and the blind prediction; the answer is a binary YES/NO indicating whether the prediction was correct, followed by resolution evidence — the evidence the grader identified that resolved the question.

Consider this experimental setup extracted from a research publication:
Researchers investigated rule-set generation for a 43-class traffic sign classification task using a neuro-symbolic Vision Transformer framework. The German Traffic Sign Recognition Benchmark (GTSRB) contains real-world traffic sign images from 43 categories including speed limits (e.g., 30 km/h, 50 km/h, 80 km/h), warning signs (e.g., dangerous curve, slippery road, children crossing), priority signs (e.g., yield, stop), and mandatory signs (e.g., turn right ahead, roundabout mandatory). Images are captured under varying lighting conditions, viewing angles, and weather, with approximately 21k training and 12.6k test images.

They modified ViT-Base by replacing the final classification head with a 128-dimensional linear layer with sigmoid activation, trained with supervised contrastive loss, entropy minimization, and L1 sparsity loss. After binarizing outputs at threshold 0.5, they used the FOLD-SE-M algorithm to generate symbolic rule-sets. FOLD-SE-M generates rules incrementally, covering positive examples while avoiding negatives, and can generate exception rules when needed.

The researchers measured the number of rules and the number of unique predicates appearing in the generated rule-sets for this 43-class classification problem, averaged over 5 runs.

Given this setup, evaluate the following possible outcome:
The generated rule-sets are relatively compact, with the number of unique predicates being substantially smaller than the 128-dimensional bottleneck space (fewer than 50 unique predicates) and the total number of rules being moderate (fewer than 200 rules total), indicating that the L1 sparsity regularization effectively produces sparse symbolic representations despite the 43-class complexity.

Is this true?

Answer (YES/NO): YES